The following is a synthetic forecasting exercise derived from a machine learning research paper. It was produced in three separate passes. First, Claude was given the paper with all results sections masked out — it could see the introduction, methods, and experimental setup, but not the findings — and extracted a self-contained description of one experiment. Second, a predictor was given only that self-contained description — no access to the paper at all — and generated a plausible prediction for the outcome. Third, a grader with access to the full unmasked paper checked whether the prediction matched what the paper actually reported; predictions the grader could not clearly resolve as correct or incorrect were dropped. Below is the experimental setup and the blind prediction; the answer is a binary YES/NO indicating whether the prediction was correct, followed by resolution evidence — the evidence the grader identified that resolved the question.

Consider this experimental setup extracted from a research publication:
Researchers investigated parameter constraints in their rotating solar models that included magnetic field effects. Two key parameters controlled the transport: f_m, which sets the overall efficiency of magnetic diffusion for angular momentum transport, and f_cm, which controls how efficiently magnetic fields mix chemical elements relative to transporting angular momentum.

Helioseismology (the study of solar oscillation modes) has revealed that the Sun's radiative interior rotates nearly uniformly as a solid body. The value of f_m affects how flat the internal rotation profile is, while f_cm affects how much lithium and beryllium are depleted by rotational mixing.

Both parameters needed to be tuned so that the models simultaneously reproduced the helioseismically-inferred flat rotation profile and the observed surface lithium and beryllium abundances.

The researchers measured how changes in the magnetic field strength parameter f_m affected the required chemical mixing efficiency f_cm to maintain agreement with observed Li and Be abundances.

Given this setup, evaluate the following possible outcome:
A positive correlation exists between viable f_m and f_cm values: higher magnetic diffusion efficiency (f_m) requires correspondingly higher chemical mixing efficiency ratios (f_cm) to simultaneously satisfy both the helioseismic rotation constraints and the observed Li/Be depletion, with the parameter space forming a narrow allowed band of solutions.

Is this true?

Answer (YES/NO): NO